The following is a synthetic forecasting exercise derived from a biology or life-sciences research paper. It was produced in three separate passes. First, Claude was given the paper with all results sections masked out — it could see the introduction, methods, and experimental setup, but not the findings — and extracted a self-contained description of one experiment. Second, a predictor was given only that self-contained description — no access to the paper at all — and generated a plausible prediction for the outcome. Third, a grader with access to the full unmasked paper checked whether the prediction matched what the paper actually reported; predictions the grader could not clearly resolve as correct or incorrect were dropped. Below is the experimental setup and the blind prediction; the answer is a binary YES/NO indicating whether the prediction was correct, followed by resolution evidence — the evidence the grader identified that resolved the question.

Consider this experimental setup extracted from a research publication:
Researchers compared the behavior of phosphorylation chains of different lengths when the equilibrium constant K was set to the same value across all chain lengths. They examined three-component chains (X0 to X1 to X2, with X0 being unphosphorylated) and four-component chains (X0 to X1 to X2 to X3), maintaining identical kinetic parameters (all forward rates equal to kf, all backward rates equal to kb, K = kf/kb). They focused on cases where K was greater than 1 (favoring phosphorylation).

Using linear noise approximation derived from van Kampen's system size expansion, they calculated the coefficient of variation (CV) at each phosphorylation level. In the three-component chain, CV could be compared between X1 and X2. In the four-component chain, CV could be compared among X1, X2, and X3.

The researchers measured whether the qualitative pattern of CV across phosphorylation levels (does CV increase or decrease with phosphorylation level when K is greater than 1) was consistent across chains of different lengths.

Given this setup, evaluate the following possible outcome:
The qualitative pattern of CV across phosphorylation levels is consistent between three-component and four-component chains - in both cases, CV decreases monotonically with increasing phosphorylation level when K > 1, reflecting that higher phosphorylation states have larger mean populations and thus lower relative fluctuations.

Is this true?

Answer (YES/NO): YES